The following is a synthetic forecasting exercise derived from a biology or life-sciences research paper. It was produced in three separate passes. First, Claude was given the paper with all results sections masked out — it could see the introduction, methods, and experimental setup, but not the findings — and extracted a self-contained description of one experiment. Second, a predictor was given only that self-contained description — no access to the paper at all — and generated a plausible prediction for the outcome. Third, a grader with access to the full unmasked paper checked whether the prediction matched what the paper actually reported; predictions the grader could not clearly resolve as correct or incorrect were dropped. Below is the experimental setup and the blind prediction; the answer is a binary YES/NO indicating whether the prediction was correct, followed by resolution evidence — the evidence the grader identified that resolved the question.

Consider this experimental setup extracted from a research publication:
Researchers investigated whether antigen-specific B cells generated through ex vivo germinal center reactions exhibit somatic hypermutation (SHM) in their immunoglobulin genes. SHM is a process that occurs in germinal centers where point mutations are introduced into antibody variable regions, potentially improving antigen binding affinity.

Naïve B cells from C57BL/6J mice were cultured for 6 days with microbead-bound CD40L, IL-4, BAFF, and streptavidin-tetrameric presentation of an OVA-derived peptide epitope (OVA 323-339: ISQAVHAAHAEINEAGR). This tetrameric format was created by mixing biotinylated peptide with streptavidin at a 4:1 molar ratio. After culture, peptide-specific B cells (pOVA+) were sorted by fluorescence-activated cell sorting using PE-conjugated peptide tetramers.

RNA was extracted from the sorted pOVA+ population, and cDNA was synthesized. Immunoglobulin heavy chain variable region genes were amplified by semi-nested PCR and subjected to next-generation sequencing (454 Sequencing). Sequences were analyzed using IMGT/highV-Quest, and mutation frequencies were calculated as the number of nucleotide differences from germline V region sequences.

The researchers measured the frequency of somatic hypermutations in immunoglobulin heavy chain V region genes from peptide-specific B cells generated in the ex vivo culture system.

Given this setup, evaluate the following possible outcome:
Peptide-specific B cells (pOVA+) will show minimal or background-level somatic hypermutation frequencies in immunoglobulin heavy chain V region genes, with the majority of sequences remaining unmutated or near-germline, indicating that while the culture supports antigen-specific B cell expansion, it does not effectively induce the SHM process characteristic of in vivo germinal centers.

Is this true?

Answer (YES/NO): NO